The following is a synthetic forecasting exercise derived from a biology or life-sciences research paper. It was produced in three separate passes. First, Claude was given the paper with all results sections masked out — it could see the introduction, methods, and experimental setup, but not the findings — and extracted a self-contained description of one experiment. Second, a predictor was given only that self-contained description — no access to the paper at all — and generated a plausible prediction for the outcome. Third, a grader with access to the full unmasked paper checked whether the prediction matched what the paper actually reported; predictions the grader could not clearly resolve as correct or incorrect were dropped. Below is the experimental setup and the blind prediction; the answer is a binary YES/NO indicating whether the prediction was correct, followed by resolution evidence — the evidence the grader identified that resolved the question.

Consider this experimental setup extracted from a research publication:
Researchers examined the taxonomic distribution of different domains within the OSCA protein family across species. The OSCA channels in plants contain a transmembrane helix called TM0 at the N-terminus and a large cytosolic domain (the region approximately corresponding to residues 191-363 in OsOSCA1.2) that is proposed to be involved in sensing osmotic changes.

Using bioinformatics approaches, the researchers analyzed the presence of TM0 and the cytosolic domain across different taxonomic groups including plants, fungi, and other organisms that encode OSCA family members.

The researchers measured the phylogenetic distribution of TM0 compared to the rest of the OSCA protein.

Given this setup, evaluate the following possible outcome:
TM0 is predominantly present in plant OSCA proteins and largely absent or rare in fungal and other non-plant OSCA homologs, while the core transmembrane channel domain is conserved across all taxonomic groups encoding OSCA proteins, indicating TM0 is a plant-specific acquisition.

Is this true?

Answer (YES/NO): YES